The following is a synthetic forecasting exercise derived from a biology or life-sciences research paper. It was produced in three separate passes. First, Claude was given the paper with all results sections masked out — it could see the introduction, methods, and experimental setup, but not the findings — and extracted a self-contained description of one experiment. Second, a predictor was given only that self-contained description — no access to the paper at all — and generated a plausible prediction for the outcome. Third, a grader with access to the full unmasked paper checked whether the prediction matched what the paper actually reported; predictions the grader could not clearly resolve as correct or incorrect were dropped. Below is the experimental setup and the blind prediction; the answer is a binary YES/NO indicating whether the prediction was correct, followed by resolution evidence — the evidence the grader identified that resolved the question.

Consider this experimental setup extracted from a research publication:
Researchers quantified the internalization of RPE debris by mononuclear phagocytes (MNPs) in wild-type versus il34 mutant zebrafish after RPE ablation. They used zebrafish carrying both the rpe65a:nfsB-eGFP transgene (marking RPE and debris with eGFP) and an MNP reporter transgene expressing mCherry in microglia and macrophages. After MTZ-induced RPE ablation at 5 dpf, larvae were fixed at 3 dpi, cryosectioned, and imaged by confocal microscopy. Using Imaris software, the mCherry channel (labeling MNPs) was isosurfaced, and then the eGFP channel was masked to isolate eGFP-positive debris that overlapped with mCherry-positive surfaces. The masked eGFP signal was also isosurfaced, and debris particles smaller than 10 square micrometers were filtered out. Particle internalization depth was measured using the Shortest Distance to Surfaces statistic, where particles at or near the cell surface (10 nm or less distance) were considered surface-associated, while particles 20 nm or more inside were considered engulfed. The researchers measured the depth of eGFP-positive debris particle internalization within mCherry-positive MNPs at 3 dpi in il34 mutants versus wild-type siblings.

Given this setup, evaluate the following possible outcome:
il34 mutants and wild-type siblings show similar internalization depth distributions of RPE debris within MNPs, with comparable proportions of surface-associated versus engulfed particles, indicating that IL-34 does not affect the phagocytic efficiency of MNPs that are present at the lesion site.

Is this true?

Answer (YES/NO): NO